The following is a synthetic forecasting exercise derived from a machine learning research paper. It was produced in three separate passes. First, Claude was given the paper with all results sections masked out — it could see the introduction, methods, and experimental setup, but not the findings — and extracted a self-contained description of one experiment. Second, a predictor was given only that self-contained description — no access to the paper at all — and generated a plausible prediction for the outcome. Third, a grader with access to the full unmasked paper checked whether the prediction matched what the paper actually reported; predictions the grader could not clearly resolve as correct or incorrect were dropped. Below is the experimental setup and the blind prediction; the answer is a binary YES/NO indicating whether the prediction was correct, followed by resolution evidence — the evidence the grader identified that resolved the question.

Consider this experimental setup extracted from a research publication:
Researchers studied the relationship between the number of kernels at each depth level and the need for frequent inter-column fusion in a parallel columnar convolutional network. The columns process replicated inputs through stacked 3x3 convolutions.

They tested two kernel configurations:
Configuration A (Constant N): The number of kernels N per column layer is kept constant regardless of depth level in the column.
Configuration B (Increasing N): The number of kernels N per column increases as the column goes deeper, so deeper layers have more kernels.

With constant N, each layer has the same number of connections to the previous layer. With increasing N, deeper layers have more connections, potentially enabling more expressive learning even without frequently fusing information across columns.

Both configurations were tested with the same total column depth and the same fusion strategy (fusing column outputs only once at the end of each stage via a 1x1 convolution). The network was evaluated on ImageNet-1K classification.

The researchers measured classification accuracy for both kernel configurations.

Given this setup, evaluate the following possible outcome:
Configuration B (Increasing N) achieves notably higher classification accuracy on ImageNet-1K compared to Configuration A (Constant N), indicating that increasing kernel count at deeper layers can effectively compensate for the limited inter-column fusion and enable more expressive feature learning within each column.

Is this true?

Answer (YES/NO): YES